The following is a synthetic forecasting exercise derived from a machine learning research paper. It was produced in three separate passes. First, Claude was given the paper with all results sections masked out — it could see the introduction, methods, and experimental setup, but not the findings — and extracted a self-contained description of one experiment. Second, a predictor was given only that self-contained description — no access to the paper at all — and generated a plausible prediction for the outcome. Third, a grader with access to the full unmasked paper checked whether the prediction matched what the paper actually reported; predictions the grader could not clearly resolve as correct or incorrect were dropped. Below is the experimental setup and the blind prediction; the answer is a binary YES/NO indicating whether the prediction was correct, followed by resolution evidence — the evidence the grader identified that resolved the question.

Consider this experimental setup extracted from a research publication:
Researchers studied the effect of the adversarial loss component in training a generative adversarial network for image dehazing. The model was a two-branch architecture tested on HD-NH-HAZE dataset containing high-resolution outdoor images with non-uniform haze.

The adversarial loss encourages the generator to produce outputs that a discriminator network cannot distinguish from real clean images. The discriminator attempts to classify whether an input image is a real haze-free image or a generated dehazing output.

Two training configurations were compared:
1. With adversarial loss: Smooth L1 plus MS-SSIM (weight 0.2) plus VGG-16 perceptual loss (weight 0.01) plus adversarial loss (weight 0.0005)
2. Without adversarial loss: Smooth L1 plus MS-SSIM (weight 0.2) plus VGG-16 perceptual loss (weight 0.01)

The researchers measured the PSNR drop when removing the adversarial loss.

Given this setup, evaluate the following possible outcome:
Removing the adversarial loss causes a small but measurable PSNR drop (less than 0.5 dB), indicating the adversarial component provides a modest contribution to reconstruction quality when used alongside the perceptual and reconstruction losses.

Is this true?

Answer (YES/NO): YES